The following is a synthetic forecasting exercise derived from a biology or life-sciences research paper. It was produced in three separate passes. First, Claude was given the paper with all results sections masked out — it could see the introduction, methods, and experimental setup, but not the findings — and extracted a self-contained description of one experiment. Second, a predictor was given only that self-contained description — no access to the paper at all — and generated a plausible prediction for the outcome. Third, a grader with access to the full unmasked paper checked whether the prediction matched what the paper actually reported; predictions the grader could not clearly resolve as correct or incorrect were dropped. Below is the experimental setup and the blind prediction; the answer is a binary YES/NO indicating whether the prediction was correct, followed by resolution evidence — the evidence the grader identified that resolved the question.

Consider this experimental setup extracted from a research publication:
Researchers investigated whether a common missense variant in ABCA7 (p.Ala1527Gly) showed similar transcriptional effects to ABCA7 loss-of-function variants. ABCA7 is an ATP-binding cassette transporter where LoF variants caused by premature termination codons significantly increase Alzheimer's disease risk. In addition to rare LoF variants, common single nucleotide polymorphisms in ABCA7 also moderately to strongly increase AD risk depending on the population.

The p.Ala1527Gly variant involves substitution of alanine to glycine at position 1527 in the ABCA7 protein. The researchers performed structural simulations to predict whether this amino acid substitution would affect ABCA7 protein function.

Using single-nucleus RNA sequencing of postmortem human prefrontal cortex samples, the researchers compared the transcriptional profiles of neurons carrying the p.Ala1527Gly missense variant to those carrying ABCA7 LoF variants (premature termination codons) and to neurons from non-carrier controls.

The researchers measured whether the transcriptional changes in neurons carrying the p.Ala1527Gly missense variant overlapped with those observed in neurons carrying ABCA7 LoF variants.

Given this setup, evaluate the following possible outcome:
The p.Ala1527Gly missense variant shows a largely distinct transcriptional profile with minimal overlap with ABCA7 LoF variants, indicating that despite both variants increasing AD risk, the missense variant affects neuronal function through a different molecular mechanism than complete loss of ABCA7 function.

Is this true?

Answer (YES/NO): NO